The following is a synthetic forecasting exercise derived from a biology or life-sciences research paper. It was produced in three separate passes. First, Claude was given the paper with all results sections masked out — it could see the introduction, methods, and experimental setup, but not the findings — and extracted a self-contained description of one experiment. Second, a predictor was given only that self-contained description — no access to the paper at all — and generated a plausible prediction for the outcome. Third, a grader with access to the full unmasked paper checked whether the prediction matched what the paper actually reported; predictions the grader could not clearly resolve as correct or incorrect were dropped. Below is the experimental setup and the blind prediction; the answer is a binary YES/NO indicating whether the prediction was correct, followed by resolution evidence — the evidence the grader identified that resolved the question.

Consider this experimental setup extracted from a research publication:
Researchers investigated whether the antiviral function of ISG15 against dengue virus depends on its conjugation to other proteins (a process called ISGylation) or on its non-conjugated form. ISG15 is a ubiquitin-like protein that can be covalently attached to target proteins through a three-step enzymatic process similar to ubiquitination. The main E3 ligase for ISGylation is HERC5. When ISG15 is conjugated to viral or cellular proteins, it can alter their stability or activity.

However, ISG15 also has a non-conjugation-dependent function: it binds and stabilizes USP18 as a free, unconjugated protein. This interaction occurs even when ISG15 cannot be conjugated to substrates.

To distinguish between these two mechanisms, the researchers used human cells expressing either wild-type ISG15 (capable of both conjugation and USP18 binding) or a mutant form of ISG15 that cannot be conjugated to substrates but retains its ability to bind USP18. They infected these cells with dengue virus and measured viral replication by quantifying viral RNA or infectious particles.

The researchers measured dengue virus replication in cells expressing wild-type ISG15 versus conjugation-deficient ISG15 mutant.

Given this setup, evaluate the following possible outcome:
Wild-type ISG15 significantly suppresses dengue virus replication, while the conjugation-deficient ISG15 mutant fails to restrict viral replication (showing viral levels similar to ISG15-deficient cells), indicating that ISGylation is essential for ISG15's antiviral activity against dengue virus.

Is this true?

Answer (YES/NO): NO